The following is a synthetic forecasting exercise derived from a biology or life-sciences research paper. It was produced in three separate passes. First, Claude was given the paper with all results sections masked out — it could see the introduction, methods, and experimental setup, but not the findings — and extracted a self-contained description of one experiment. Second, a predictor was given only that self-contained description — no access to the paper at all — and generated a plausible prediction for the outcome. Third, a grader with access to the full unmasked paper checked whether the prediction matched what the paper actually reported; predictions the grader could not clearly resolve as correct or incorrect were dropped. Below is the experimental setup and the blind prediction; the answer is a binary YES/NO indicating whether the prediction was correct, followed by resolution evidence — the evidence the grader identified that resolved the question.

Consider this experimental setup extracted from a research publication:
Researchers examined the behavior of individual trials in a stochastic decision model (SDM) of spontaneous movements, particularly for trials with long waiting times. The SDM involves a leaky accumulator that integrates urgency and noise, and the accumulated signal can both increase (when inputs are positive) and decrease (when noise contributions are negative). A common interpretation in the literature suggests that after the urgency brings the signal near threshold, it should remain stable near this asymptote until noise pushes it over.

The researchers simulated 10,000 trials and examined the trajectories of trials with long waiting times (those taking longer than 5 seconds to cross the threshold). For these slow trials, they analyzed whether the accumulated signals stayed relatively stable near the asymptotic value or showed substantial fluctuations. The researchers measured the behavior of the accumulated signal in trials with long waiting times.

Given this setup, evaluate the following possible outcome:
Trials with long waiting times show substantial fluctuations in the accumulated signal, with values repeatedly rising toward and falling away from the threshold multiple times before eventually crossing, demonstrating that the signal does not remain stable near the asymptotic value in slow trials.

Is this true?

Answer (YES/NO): YES